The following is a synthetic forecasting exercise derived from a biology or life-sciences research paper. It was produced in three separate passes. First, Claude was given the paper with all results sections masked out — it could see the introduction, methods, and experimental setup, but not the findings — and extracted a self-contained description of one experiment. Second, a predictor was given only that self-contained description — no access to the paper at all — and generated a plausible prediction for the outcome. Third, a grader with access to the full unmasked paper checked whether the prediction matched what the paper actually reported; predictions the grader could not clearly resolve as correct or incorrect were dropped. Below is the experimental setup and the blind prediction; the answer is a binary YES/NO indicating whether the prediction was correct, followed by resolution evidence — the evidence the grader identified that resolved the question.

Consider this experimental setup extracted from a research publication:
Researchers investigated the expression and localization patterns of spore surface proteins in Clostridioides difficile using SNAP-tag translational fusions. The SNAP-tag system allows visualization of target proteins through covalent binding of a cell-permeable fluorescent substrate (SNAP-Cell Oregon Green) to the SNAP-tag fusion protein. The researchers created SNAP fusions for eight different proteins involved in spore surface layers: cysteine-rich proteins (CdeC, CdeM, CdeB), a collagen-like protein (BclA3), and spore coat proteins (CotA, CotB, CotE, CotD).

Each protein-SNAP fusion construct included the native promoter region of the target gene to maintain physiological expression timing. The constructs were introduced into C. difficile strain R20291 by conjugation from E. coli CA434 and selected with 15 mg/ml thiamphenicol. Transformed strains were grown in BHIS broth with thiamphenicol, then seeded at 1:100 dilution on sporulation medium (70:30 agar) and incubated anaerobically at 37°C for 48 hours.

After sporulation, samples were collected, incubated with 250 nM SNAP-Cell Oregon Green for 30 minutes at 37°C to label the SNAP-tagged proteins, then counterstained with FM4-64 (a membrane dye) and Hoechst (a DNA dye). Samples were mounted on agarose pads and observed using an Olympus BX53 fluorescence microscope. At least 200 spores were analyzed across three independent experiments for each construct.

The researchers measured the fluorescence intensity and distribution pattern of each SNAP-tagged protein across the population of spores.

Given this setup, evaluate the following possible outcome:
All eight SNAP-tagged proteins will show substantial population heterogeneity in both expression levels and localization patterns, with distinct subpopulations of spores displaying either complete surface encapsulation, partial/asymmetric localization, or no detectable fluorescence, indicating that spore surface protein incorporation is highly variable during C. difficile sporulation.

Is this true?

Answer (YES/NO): YES